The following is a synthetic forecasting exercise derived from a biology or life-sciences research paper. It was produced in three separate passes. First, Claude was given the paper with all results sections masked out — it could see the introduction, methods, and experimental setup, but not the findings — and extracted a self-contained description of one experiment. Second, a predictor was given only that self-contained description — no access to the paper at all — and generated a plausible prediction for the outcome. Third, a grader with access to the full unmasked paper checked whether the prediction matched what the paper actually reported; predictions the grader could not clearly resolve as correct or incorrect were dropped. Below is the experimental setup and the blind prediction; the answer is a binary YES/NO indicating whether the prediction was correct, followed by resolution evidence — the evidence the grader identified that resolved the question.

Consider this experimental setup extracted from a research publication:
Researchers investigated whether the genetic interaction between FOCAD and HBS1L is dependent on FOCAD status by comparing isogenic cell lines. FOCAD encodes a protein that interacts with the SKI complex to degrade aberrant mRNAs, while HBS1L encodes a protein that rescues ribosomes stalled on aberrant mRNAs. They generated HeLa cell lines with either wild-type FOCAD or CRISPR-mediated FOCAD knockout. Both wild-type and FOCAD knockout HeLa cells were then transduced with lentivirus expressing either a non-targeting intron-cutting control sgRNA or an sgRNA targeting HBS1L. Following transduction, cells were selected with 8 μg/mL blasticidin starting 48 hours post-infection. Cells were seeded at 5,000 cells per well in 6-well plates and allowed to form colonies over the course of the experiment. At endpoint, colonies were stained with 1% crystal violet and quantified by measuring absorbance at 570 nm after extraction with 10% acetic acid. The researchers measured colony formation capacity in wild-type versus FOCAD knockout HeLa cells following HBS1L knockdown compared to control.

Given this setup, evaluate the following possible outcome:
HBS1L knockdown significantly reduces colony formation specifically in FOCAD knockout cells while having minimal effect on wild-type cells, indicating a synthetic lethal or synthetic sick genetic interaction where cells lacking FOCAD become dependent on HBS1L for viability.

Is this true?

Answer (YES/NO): YES